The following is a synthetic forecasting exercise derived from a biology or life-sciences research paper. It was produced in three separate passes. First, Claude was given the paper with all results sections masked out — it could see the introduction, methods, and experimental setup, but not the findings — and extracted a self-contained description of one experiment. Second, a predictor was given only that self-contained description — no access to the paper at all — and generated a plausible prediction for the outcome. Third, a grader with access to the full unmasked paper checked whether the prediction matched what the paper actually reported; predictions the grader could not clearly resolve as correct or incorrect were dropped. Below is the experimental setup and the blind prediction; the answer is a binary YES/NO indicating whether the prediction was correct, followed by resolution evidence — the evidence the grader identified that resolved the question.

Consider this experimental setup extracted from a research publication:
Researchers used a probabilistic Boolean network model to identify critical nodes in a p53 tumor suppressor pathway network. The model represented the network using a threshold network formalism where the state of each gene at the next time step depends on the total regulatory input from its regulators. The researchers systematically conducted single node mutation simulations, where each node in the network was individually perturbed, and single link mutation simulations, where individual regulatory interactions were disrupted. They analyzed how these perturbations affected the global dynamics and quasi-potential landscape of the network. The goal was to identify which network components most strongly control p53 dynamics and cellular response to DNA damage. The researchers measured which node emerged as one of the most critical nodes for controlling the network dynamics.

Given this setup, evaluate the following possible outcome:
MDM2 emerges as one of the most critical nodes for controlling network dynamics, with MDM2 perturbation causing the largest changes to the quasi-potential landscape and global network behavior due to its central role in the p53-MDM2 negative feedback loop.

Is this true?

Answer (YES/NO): NO